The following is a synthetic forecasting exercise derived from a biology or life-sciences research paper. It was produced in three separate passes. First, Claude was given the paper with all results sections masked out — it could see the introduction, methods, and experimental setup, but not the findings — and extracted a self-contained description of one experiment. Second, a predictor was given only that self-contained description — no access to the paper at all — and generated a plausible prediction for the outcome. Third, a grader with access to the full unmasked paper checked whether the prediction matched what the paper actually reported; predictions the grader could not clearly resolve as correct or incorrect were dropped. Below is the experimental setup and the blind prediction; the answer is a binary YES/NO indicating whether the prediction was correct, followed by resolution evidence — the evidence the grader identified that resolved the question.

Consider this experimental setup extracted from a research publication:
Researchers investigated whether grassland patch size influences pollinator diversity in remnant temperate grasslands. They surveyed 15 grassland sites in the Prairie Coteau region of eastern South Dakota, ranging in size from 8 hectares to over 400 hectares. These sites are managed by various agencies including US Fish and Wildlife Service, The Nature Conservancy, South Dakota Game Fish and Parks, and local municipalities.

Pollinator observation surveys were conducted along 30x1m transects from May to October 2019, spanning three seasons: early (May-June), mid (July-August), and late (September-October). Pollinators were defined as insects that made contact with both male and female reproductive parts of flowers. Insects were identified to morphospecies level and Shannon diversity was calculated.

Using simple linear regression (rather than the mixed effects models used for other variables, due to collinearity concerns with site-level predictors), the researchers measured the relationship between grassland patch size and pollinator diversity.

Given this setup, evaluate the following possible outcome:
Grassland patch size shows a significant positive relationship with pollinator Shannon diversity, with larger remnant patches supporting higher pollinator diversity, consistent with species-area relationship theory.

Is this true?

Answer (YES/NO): NO